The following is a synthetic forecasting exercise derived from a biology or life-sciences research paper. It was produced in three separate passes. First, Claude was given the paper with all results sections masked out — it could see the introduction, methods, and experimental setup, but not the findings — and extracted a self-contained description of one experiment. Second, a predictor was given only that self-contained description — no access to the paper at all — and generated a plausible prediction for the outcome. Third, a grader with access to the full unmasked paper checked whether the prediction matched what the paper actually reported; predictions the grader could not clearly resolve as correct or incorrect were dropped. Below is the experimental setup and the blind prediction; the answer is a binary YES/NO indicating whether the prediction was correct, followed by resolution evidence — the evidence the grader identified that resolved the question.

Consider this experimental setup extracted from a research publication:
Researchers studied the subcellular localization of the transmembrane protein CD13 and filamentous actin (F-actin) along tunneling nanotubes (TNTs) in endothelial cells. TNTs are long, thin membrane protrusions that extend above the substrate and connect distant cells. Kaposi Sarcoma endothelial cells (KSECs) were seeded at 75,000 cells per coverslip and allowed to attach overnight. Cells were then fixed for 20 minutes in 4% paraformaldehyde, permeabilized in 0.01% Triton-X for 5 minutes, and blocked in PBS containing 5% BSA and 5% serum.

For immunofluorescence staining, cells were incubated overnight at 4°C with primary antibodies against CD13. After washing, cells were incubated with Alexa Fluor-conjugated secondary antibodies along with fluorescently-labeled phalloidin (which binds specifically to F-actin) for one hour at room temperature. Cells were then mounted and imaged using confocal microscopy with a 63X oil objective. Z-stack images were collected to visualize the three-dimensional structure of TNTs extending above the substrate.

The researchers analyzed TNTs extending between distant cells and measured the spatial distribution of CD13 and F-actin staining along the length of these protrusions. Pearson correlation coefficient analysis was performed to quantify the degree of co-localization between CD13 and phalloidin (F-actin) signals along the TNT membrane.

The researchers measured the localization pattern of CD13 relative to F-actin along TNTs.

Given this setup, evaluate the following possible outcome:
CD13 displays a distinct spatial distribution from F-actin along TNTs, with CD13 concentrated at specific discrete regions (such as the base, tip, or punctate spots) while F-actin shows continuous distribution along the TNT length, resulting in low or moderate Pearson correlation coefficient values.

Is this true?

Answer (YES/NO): NO